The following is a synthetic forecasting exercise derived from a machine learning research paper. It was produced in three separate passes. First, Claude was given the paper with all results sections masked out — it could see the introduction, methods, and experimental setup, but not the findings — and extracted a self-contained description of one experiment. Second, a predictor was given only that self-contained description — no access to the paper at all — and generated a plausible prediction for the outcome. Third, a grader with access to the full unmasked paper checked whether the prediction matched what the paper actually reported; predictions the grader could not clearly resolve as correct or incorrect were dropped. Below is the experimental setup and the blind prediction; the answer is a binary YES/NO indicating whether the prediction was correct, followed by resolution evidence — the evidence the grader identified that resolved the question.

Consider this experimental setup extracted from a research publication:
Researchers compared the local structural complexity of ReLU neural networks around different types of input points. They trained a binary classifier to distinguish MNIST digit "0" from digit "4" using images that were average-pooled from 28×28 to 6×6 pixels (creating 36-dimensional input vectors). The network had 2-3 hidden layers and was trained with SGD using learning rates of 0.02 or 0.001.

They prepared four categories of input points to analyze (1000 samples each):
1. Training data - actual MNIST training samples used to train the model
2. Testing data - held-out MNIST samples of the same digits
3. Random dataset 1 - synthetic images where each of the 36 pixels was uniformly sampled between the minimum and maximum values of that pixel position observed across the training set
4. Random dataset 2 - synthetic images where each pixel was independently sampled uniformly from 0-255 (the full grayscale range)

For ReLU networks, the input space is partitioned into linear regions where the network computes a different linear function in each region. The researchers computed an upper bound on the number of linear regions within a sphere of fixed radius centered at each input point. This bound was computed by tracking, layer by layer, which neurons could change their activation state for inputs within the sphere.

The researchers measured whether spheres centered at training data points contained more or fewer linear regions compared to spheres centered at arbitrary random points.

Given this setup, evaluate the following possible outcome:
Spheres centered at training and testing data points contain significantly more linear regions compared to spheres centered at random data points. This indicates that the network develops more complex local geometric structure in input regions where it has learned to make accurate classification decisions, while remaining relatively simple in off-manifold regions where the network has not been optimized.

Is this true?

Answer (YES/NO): YES